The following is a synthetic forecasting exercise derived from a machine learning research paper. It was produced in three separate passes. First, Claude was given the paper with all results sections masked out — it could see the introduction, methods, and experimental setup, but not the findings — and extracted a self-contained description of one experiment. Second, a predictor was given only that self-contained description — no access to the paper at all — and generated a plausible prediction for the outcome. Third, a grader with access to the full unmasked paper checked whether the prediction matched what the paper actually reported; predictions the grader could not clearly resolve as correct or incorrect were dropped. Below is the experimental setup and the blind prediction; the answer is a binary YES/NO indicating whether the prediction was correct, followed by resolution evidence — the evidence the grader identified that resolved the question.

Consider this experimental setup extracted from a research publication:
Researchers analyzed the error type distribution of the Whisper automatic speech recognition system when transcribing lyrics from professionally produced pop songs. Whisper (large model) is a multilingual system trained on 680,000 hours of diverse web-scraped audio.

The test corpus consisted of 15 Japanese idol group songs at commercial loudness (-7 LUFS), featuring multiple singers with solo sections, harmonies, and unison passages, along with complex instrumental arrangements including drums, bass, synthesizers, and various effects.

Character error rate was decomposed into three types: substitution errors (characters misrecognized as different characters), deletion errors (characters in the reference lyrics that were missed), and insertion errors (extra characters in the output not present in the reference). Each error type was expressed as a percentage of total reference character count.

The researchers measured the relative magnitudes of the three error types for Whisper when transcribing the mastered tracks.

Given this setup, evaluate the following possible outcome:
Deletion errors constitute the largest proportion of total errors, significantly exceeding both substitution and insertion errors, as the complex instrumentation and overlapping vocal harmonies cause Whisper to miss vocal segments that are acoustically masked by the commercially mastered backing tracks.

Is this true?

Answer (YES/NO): NO